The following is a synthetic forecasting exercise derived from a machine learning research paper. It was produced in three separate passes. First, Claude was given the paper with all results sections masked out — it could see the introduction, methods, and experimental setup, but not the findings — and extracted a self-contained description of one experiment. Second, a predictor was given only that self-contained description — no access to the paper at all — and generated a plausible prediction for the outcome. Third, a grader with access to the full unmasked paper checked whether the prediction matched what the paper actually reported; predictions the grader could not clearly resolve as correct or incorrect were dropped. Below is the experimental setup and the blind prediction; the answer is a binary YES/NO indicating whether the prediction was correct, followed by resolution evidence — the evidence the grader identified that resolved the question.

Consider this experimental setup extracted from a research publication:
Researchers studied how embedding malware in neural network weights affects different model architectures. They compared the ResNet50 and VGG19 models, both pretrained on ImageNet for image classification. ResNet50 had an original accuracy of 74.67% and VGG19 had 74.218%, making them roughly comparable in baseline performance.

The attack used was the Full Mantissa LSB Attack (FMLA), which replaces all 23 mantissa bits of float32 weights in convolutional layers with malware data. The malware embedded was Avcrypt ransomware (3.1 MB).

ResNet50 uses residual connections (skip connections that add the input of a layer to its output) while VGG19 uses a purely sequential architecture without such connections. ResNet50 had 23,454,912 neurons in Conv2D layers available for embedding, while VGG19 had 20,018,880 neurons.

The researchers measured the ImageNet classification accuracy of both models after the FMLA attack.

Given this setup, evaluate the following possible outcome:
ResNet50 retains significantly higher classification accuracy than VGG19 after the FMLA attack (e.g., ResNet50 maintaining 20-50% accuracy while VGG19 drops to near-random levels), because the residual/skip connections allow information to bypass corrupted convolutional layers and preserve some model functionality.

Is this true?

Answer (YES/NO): NO